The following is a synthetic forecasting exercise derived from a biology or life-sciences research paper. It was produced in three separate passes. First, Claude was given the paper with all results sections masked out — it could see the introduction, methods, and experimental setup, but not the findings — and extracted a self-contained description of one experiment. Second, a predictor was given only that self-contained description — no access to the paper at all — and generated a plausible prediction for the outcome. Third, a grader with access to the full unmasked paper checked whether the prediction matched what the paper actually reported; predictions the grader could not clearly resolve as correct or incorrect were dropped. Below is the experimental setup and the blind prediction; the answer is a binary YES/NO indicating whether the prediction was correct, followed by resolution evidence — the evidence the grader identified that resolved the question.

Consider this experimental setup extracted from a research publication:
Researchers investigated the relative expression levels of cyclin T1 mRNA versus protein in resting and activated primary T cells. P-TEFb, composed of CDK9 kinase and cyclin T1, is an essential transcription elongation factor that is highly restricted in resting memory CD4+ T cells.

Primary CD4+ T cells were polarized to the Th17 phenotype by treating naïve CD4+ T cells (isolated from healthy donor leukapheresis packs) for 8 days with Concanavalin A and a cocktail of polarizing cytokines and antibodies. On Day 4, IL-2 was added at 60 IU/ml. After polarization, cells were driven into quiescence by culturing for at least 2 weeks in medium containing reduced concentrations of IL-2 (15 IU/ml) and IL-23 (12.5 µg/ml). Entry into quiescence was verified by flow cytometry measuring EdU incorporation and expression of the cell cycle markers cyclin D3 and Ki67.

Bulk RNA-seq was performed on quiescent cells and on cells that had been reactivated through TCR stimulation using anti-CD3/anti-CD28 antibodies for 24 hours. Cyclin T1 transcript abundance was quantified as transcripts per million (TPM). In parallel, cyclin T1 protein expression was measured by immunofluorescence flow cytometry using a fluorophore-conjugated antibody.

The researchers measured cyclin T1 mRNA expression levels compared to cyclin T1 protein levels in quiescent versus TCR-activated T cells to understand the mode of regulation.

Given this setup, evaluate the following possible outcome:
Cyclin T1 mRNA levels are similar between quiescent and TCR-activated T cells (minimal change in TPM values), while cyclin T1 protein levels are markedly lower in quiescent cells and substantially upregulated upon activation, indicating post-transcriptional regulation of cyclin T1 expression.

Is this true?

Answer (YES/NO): YES